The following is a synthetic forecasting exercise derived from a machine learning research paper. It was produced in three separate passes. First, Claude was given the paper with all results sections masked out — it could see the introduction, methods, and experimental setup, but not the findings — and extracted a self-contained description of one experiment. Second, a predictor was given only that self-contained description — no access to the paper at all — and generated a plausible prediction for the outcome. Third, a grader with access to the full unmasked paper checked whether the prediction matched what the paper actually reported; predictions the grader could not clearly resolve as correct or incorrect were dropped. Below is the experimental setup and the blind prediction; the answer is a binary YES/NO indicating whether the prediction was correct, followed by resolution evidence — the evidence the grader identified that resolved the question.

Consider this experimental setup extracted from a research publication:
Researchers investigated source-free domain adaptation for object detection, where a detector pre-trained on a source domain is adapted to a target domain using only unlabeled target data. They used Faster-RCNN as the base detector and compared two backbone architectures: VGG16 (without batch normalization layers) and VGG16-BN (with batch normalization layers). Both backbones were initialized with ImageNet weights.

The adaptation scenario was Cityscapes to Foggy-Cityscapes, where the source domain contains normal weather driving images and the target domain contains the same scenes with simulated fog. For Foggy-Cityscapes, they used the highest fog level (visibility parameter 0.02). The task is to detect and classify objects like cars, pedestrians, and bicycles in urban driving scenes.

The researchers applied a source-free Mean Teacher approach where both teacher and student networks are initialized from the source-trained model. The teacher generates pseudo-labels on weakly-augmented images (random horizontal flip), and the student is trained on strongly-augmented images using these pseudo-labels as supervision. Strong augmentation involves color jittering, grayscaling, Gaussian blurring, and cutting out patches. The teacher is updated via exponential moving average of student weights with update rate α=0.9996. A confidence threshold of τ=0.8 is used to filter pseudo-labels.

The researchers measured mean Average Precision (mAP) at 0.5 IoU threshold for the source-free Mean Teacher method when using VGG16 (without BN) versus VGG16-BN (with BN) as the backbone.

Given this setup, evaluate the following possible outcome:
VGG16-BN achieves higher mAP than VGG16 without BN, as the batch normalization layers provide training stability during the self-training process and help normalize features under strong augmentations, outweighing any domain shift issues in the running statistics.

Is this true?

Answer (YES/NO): YES